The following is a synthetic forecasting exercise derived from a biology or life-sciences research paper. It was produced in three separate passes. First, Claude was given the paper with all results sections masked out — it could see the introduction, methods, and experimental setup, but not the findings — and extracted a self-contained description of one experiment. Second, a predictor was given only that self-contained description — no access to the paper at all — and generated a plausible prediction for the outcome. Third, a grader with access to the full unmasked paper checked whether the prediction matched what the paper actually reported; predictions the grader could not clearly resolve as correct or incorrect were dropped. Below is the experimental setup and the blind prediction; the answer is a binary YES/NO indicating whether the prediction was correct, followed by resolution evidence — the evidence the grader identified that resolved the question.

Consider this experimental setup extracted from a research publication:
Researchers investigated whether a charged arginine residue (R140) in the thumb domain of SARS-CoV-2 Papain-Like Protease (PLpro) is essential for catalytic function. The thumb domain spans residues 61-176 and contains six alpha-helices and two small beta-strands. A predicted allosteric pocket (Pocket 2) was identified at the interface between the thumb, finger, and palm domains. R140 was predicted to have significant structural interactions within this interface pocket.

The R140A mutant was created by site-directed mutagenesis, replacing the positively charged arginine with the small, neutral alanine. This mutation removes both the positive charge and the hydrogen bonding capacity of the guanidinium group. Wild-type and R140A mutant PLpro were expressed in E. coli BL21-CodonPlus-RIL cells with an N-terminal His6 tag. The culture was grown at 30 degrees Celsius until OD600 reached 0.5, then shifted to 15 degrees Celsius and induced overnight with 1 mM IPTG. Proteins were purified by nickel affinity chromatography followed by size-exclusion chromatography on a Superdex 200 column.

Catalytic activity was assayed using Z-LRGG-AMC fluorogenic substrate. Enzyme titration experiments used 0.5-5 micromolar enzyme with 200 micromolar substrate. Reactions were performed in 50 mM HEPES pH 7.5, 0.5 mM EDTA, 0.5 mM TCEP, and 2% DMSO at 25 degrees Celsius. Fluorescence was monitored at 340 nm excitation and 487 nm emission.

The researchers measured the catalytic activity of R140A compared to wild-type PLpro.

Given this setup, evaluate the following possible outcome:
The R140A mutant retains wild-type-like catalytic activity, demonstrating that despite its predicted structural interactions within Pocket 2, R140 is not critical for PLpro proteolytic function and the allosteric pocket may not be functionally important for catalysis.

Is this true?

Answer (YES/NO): NO